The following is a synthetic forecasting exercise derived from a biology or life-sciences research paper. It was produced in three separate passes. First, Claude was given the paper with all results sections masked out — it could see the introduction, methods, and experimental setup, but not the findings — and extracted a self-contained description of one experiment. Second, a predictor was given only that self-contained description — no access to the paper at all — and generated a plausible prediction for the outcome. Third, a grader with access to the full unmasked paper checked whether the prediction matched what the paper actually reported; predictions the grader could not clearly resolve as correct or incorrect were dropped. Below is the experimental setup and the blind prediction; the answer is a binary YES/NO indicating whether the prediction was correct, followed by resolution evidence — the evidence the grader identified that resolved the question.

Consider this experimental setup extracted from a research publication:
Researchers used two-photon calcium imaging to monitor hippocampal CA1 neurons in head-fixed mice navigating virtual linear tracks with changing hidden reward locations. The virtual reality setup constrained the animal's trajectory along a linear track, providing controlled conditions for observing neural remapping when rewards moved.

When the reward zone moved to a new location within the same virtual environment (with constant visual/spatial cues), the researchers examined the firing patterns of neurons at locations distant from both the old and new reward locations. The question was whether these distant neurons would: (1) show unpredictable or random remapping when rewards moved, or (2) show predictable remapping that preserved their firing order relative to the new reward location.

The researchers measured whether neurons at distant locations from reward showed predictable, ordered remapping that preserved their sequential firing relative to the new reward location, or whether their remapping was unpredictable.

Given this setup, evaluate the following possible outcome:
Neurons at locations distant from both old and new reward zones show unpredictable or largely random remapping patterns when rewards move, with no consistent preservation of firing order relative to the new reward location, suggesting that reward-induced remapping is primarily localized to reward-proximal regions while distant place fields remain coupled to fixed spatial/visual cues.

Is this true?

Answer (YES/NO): NO